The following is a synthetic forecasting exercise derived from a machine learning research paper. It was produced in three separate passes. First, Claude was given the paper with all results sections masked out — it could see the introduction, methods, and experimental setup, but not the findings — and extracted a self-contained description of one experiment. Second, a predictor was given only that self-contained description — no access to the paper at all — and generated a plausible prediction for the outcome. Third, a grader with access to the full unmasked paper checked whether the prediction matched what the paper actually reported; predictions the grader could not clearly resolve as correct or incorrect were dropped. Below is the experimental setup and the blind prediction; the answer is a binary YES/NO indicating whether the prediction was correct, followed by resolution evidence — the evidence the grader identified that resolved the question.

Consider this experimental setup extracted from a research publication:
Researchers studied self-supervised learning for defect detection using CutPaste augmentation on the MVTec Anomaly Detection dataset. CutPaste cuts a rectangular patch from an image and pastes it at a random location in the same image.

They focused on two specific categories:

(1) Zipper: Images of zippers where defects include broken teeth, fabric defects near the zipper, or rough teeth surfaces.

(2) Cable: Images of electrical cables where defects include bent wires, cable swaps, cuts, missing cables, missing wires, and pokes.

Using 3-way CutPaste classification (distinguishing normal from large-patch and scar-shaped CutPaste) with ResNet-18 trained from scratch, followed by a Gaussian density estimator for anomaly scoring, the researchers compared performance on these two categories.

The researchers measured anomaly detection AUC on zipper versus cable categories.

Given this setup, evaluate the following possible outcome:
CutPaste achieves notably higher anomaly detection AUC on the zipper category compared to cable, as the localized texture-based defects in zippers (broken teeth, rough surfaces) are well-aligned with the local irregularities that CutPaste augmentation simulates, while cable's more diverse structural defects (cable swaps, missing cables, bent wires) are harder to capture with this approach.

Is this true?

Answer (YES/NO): YES